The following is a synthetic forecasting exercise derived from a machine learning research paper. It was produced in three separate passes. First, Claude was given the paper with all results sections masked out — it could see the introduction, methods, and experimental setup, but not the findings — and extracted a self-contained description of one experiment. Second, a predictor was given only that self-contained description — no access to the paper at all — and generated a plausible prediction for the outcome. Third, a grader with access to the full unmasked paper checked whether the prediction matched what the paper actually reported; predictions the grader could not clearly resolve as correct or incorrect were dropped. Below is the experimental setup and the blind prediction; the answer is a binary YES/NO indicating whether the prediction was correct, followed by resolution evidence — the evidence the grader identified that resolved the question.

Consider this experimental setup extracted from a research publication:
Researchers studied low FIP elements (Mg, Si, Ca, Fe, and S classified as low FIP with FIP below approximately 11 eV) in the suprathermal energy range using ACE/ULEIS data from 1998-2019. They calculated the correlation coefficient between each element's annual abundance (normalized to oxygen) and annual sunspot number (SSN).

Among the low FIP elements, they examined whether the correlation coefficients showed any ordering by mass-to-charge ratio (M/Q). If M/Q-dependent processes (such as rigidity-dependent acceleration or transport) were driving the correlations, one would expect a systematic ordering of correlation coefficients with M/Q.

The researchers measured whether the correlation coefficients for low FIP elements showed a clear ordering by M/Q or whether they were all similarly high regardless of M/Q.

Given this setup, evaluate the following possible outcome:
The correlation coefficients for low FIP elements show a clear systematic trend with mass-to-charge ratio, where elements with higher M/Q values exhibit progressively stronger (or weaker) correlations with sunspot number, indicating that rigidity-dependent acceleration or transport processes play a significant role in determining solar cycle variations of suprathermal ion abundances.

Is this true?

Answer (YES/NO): NO